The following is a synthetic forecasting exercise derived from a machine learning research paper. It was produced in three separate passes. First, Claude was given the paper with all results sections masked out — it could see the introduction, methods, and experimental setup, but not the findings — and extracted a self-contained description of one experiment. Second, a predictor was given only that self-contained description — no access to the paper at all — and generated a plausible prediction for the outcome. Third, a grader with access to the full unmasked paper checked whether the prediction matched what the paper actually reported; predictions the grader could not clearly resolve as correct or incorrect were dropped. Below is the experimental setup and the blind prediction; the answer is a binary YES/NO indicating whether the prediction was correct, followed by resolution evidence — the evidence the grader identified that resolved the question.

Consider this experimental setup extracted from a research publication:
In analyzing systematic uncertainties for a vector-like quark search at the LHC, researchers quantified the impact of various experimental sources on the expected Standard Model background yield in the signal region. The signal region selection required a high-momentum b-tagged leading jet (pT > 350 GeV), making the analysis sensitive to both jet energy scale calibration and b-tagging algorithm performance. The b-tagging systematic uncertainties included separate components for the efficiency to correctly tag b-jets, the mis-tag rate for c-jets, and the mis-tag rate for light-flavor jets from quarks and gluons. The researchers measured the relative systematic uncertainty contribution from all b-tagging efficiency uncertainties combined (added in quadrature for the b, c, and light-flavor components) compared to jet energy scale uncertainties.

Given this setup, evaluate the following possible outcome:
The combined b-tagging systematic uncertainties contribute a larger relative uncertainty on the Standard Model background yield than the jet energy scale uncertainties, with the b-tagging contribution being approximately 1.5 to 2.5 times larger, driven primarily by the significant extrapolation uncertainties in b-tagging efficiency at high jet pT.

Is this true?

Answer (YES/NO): NO